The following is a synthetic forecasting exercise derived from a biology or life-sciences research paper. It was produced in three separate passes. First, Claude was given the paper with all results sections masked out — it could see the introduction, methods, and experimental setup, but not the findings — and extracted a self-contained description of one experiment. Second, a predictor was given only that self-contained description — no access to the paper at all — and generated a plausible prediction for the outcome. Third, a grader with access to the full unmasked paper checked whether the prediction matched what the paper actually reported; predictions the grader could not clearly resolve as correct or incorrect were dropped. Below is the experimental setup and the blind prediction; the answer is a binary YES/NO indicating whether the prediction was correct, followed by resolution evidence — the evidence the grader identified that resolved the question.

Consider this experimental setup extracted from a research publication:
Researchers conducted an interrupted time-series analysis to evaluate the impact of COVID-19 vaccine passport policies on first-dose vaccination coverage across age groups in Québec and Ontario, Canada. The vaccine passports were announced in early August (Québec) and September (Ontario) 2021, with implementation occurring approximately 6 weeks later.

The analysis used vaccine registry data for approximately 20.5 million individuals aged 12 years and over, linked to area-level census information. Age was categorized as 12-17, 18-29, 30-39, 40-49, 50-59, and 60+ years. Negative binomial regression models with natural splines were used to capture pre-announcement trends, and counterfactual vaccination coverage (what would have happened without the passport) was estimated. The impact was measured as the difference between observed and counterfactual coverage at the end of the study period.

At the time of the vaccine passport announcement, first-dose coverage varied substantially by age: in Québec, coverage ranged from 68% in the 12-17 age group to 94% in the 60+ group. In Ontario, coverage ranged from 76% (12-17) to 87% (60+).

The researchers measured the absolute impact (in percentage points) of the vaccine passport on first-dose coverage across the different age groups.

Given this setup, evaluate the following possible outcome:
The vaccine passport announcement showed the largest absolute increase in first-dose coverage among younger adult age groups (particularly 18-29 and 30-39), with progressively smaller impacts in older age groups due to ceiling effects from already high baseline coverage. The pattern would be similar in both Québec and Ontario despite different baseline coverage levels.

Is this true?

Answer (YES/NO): NO